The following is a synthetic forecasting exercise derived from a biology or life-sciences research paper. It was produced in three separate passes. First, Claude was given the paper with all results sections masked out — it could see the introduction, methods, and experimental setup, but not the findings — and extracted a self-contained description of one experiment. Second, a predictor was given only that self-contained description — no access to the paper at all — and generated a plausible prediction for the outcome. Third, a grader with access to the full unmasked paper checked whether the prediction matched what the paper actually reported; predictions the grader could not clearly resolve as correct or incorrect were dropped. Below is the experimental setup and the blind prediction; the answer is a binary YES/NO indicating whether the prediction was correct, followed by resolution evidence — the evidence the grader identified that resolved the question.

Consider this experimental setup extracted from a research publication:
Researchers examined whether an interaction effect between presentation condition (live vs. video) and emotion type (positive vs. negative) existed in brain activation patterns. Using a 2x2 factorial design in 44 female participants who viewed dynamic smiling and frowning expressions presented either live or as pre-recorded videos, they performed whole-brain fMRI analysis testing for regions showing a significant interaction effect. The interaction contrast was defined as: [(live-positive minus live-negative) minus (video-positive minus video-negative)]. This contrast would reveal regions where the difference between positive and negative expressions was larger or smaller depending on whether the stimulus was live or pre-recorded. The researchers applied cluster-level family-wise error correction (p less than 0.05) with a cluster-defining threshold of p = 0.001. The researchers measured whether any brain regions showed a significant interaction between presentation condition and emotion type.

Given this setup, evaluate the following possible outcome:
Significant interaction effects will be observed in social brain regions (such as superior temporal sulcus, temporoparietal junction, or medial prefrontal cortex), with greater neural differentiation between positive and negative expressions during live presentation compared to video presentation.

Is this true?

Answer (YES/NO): NO